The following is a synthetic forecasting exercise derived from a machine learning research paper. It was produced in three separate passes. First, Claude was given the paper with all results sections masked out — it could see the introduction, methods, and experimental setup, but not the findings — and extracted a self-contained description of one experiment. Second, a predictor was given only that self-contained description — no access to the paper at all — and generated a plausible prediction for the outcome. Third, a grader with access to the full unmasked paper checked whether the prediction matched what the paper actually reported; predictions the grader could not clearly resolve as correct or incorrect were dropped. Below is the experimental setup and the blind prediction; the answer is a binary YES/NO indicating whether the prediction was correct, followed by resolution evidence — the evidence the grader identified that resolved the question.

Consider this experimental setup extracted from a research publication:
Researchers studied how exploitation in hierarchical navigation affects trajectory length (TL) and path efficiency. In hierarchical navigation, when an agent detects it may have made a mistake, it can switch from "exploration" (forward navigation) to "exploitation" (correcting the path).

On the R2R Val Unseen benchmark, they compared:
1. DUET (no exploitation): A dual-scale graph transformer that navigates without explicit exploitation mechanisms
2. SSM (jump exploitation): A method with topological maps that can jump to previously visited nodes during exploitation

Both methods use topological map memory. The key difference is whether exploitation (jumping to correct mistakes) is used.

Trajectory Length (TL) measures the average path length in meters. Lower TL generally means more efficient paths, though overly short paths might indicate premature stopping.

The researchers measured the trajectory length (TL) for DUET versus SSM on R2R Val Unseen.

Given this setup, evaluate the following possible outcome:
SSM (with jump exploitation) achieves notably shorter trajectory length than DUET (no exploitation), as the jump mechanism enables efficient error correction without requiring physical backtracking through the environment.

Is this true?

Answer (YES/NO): NO